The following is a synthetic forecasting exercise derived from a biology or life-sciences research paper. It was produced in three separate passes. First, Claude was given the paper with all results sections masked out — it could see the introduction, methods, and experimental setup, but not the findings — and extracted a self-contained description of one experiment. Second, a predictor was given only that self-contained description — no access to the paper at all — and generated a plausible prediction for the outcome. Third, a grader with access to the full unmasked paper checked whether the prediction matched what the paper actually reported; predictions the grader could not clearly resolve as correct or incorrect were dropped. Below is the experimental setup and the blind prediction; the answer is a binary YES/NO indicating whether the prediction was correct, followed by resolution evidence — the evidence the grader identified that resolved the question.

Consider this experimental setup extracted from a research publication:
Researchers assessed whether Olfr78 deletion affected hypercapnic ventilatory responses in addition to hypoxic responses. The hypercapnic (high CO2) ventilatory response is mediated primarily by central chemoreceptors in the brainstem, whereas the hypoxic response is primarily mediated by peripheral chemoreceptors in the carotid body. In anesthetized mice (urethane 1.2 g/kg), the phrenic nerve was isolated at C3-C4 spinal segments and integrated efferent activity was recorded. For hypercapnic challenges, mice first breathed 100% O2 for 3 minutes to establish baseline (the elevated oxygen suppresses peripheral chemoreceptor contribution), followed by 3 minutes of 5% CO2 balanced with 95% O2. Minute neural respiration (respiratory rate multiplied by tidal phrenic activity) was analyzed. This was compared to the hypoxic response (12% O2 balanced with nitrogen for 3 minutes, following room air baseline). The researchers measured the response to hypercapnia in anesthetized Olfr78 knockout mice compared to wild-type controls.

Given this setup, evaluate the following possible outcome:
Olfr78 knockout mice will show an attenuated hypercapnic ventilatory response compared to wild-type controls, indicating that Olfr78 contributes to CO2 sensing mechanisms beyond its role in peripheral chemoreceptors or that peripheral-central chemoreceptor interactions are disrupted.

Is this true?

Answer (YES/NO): NO